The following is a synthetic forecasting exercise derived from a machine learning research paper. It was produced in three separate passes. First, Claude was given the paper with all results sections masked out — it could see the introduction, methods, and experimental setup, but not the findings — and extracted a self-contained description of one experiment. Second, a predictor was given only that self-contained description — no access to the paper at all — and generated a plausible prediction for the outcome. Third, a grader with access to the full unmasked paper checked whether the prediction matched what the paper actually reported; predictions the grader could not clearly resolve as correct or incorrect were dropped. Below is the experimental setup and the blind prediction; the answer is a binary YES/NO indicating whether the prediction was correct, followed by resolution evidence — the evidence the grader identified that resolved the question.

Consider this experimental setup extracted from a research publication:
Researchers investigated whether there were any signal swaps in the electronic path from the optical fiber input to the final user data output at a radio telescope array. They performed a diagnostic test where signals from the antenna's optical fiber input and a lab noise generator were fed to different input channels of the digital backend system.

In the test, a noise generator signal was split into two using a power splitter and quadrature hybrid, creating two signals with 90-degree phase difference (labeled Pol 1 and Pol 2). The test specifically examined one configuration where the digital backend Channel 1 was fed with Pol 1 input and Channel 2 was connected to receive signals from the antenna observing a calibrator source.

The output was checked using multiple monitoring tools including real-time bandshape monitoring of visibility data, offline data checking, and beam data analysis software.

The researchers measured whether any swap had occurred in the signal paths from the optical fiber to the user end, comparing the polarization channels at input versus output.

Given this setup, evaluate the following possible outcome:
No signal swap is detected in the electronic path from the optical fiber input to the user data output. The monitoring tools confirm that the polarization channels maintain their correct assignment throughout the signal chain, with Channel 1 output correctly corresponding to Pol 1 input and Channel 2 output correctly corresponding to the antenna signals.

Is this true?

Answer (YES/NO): YES